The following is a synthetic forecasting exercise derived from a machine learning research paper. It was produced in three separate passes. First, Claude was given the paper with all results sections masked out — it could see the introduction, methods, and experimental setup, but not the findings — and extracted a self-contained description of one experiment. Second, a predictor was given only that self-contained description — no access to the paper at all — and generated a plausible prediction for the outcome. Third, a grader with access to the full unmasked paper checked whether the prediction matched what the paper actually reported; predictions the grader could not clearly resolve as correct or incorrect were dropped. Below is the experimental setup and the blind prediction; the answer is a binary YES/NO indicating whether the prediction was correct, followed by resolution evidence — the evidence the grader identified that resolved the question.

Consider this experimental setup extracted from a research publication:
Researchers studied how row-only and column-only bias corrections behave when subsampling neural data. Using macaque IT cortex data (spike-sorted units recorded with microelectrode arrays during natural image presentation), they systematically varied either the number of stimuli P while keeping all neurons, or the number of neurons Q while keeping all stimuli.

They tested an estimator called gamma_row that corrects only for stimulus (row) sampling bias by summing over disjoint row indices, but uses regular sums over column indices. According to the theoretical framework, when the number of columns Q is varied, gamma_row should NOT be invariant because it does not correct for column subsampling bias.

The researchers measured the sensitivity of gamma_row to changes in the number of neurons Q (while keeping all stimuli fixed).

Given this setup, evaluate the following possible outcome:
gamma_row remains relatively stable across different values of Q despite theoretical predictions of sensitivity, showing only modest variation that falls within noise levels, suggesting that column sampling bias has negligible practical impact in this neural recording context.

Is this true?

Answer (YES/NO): NO